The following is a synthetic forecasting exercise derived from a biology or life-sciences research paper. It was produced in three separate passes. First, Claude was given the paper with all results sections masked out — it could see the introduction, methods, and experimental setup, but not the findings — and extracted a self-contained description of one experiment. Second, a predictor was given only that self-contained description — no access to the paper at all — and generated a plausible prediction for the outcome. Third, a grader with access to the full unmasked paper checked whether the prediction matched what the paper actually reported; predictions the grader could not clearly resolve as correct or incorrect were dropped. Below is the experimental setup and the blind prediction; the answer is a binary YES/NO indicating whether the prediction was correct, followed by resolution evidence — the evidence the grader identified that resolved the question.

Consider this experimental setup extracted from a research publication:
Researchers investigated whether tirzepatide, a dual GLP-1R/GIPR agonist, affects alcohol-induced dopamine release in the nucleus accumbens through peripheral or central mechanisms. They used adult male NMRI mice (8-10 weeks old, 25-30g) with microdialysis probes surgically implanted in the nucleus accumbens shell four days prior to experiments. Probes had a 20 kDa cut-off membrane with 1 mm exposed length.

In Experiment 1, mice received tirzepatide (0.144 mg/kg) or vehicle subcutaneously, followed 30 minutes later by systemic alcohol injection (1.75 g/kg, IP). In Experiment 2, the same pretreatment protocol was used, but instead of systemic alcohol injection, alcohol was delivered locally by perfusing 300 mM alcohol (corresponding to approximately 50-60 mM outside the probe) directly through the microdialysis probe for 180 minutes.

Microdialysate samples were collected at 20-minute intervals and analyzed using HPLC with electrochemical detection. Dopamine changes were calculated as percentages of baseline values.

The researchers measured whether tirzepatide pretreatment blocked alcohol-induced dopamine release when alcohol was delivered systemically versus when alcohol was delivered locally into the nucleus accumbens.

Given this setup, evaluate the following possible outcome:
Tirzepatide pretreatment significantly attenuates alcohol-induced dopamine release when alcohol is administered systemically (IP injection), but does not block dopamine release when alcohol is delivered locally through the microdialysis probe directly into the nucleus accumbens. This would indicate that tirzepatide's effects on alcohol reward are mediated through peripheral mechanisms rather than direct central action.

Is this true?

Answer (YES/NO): NO